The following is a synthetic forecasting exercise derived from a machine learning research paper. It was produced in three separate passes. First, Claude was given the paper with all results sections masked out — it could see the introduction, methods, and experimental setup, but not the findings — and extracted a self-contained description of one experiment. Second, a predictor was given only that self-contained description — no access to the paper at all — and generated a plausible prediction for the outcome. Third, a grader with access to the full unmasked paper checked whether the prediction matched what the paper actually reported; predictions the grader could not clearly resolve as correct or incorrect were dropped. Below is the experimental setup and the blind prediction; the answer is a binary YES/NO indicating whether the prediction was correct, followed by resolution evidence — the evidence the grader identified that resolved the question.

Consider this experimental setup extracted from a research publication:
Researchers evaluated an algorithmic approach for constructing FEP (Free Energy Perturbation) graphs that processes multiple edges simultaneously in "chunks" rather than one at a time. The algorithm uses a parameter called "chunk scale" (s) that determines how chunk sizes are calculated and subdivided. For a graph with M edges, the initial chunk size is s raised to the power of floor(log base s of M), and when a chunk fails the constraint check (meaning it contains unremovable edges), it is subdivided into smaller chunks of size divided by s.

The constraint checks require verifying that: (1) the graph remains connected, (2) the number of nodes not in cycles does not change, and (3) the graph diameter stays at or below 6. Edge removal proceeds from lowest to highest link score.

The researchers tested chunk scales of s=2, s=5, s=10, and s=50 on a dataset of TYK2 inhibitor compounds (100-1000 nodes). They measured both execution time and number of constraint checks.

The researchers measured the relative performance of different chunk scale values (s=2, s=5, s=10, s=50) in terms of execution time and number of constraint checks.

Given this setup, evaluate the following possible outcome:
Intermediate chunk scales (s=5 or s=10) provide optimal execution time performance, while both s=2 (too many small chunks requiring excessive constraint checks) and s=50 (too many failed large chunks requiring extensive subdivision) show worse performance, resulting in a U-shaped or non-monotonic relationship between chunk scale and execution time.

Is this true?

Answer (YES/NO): YES